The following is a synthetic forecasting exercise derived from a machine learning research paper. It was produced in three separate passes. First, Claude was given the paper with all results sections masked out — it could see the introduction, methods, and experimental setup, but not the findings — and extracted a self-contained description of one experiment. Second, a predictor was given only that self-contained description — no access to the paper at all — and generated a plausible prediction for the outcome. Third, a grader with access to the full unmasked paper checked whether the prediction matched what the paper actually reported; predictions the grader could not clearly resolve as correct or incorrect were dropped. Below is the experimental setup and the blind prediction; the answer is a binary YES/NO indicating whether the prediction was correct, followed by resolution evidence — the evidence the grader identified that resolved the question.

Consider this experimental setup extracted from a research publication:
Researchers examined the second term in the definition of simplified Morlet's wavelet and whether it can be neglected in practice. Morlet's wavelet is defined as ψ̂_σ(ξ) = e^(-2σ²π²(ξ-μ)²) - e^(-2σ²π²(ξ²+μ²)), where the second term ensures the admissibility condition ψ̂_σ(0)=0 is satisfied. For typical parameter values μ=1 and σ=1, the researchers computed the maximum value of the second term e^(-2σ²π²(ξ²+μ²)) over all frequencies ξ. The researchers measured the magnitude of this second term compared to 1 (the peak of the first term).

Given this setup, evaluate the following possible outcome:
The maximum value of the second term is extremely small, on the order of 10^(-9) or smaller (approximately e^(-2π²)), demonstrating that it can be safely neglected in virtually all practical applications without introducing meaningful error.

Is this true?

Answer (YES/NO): YES